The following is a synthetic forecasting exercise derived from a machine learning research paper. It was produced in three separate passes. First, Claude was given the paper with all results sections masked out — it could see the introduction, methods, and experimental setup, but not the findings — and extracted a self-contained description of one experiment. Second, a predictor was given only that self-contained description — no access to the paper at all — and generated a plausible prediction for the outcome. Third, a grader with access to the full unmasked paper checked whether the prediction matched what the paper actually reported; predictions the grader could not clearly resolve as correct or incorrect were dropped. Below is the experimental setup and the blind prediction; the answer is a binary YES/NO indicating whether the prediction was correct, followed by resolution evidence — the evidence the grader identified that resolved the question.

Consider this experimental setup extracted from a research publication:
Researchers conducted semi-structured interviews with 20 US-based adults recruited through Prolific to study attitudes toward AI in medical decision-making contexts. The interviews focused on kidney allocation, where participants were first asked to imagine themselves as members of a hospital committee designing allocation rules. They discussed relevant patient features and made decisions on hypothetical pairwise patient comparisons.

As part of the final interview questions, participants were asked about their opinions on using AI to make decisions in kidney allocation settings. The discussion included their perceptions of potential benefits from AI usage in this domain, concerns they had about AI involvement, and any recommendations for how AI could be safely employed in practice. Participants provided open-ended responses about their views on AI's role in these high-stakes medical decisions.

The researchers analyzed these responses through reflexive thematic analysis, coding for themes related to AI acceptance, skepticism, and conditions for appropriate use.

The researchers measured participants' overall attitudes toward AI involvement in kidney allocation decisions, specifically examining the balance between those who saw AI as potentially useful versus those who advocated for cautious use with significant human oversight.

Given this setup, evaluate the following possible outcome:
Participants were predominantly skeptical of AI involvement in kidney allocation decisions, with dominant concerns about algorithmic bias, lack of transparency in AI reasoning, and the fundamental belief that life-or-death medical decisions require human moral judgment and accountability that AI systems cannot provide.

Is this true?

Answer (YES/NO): NO